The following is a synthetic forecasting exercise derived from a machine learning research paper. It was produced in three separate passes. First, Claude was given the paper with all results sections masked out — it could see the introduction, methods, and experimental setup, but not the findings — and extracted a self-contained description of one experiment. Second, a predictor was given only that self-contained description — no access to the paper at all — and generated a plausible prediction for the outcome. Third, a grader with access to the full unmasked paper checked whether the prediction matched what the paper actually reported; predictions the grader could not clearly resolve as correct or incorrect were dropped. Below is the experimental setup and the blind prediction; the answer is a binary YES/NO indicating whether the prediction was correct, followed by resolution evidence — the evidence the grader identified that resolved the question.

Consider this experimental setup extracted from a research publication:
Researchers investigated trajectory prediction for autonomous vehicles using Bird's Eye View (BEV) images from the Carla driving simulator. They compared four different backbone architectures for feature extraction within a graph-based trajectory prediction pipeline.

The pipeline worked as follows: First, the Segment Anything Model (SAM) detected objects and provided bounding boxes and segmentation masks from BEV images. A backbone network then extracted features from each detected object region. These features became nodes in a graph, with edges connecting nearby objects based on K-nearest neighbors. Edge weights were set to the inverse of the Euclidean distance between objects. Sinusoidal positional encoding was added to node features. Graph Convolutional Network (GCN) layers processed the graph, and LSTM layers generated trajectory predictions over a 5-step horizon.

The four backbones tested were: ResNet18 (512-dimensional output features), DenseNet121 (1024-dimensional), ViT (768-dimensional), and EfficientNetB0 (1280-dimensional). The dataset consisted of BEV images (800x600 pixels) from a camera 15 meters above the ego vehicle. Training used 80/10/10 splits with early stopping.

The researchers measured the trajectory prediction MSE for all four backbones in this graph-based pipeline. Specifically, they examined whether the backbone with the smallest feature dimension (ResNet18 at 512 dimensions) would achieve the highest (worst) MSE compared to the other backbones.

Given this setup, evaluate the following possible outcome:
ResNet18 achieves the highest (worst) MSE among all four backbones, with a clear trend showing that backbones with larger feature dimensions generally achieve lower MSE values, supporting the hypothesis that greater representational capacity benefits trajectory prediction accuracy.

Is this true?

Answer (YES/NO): NO